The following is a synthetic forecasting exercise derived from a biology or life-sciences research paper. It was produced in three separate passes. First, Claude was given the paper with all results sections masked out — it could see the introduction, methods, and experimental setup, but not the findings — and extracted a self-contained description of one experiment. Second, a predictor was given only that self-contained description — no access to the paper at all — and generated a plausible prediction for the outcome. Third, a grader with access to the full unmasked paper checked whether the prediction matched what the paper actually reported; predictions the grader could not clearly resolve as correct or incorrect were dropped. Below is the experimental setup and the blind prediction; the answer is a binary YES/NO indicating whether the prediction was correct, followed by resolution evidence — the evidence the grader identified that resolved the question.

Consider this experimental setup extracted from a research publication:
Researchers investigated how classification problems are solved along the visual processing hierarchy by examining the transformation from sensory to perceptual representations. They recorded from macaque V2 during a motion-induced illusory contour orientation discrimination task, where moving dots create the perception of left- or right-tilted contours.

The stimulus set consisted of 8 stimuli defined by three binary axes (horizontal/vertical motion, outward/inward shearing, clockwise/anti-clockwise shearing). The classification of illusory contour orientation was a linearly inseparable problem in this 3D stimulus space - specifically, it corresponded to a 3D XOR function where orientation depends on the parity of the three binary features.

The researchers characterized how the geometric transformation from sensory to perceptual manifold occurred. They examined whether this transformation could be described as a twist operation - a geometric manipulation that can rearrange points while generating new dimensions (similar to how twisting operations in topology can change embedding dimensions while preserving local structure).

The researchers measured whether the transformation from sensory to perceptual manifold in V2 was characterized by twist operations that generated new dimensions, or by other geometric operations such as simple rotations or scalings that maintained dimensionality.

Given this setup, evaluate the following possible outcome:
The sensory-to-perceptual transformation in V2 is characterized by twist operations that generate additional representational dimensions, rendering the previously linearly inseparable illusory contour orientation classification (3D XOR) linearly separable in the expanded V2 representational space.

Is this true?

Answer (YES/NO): YES